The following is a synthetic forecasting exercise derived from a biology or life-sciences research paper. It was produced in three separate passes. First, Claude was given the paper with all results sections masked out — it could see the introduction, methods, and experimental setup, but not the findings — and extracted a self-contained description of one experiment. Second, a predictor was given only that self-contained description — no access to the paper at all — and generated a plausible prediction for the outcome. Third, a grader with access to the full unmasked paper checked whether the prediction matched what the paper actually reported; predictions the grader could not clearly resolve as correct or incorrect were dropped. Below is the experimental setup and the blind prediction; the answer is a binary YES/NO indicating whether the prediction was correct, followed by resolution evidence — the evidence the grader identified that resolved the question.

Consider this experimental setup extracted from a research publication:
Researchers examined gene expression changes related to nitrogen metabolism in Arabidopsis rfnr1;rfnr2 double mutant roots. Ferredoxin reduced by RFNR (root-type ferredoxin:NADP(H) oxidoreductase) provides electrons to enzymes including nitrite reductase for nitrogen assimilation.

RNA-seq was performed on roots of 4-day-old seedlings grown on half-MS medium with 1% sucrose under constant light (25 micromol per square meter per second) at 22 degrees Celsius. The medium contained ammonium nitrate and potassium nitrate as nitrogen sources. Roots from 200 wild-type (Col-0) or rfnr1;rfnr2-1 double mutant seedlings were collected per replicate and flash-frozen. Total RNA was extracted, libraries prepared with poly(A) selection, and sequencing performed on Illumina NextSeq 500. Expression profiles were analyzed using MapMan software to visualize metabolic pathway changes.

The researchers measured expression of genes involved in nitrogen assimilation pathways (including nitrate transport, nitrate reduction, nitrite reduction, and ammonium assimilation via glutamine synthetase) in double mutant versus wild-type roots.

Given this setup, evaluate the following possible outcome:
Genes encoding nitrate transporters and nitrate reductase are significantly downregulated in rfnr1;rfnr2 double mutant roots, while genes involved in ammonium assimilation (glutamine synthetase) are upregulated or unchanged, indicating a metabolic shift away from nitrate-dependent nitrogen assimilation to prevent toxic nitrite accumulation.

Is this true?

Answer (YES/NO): NO